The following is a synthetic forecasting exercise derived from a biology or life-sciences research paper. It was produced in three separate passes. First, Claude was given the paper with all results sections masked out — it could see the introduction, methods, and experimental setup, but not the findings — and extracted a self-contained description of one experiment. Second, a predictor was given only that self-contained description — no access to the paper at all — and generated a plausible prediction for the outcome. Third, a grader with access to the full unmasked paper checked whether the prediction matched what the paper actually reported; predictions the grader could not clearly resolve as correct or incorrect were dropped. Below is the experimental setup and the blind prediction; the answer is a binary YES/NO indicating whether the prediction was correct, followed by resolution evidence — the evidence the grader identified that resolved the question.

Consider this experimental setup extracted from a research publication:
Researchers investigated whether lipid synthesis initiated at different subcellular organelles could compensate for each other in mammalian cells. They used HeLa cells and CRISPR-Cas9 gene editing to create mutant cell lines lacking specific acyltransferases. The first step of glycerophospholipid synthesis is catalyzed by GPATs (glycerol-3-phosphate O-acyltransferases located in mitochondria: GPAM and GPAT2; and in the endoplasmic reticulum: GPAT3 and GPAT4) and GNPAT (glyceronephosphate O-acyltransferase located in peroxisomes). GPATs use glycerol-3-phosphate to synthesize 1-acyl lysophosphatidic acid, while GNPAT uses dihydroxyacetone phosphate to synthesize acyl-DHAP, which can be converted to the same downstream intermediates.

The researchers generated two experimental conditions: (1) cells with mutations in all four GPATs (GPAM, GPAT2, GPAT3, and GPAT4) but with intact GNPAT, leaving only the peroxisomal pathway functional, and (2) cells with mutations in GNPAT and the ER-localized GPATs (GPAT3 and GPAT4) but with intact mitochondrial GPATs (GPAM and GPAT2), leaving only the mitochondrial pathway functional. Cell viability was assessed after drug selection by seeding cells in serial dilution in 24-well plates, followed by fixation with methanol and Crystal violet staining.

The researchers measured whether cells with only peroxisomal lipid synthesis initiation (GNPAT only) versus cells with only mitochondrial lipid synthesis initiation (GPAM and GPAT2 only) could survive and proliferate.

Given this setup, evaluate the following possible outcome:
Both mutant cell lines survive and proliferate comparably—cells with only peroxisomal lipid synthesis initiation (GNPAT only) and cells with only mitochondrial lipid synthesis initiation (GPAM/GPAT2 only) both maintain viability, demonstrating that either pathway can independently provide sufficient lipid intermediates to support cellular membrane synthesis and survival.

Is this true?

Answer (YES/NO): NO